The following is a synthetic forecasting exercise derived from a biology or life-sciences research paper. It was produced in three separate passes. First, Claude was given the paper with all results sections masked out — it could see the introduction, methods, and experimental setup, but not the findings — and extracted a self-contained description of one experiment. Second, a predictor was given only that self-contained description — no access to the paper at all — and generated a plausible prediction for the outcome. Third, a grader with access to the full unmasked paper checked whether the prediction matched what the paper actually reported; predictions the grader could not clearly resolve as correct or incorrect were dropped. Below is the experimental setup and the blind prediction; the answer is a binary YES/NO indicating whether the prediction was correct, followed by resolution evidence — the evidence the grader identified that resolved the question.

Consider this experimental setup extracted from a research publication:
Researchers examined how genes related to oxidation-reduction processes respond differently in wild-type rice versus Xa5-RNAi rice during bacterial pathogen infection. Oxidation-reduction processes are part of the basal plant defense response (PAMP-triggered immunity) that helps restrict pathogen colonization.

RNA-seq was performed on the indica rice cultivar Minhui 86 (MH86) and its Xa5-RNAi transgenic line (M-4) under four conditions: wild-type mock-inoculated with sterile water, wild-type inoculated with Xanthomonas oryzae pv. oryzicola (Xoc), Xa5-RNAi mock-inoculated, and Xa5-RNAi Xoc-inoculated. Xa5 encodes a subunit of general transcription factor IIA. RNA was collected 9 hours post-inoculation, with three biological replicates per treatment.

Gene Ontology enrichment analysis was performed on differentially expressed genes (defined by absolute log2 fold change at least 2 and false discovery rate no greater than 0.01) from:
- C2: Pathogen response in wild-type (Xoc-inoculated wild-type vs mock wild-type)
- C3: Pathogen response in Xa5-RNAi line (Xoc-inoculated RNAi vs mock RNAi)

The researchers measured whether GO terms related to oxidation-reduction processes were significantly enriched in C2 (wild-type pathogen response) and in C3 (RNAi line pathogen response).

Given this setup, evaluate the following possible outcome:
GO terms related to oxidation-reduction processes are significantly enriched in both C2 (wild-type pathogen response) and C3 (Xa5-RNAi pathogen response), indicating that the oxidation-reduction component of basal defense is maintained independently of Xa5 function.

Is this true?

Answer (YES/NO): NO